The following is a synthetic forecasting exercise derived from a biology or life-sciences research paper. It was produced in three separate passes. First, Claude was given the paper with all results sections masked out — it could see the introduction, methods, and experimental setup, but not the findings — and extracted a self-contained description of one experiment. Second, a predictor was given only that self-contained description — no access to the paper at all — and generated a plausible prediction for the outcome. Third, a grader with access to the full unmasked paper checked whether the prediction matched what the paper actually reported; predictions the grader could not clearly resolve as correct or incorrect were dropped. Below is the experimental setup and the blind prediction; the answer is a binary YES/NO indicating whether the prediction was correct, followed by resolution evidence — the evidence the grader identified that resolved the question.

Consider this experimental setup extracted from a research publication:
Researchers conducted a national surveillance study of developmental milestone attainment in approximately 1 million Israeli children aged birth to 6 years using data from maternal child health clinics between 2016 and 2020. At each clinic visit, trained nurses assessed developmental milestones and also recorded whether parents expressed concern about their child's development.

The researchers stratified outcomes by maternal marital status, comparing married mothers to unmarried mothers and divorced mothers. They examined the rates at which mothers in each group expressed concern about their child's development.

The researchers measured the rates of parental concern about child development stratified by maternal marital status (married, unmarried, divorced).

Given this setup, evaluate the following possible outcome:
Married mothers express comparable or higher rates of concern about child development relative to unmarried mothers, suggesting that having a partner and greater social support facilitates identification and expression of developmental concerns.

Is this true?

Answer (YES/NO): NO